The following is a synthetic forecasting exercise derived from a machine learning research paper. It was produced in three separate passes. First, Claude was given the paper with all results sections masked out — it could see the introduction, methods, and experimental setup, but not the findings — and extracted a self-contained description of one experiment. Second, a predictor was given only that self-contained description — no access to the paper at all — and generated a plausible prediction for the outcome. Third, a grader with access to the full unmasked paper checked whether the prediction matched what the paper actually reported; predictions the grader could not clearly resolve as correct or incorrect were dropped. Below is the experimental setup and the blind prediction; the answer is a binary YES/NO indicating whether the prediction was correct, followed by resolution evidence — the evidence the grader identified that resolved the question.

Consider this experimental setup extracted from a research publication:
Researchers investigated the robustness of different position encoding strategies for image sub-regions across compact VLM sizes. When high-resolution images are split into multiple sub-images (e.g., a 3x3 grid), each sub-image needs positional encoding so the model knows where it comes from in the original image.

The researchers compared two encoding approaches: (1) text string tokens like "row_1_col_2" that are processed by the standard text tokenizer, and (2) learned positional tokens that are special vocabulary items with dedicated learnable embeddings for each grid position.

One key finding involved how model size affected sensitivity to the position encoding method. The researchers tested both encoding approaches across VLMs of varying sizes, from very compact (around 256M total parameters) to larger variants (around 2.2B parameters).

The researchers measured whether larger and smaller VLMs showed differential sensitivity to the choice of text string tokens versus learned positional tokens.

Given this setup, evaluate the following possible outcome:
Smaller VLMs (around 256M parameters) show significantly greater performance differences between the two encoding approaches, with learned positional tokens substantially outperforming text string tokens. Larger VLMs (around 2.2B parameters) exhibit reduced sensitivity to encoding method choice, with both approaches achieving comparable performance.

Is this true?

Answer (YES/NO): YES